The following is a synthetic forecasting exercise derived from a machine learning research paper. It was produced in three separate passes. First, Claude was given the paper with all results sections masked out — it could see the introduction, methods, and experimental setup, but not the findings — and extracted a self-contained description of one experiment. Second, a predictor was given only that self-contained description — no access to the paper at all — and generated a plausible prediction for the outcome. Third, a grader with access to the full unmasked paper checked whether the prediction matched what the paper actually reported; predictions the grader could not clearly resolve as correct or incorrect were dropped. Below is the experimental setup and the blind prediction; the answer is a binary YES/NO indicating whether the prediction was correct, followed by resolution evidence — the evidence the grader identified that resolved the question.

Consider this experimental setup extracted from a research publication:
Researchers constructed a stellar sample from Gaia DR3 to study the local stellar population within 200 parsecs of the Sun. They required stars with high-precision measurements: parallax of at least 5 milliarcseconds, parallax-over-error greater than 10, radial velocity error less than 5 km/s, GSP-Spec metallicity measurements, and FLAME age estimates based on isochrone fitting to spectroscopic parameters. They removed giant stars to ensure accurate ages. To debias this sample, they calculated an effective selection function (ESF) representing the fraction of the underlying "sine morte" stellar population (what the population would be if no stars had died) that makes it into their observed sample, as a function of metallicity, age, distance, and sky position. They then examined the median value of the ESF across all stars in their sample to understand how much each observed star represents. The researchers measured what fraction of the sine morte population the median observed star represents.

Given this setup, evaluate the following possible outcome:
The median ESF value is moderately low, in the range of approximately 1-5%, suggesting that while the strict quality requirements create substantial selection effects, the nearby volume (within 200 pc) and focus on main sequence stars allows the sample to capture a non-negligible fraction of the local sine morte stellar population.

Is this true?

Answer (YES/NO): YES